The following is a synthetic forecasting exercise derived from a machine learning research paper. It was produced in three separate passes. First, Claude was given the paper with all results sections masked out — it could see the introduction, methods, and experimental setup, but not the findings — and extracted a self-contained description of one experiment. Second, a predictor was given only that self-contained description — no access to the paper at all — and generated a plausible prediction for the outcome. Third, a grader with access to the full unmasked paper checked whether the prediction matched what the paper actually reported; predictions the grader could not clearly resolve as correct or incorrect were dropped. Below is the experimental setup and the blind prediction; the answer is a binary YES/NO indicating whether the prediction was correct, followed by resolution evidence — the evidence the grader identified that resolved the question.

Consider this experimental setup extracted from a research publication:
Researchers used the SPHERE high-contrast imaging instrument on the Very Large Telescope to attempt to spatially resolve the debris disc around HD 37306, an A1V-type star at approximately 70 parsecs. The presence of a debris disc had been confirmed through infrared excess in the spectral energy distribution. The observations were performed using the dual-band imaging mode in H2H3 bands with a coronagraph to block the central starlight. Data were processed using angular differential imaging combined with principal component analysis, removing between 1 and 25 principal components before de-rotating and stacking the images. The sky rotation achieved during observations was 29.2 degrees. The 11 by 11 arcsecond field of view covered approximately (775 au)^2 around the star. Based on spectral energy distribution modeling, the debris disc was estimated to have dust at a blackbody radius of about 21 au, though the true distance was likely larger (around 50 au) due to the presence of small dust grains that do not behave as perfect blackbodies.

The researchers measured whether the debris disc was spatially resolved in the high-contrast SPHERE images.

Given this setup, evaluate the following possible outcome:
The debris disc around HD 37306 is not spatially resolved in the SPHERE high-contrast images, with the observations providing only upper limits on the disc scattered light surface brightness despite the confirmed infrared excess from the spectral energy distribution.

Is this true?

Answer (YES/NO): YES